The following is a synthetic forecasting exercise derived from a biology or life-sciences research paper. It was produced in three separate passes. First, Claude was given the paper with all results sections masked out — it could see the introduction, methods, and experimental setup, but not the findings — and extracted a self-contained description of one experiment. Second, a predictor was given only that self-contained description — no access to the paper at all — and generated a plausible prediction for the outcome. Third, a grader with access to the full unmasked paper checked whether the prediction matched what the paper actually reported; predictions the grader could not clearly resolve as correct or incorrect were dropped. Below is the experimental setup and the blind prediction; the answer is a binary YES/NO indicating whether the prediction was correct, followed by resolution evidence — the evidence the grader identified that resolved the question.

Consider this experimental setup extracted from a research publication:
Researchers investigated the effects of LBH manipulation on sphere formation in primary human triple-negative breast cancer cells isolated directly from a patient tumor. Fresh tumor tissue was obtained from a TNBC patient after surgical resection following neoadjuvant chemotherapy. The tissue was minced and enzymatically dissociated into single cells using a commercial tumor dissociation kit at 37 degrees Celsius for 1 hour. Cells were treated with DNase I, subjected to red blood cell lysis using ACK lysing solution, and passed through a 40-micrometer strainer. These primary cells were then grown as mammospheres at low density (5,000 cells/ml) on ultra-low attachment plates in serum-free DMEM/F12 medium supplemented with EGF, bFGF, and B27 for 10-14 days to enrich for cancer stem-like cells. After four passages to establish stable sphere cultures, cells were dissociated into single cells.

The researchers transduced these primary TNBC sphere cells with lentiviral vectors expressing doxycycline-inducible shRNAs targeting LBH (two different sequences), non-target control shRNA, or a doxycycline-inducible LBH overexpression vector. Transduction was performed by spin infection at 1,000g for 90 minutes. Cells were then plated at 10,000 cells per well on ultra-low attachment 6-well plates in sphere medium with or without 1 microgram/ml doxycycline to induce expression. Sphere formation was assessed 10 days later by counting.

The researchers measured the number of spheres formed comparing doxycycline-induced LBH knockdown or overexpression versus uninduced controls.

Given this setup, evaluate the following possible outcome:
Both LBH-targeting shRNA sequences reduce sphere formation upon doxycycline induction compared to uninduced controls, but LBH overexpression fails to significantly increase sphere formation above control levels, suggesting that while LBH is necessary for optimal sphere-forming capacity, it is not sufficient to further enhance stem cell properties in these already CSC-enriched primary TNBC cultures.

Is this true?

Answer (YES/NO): NO